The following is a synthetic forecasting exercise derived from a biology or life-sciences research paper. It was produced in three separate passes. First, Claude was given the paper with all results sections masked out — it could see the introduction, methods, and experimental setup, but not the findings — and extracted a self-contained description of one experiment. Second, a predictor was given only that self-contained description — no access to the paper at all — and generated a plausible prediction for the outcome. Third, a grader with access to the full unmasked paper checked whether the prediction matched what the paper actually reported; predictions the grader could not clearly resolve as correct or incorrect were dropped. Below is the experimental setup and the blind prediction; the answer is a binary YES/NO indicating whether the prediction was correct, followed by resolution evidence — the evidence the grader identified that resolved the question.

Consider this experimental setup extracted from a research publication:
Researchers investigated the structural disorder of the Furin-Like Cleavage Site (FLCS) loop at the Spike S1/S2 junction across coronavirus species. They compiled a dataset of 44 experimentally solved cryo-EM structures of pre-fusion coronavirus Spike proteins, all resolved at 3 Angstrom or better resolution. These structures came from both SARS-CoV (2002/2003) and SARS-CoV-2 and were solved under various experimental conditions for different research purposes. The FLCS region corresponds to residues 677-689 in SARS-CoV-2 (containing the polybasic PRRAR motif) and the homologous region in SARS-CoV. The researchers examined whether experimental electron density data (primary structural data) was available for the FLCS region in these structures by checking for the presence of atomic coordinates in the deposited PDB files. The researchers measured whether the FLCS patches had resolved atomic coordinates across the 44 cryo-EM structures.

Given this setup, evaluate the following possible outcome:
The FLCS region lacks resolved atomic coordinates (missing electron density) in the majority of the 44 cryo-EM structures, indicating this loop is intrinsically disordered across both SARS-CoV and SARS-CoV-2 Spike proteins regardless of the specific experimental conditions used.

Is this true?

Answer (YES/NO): YES